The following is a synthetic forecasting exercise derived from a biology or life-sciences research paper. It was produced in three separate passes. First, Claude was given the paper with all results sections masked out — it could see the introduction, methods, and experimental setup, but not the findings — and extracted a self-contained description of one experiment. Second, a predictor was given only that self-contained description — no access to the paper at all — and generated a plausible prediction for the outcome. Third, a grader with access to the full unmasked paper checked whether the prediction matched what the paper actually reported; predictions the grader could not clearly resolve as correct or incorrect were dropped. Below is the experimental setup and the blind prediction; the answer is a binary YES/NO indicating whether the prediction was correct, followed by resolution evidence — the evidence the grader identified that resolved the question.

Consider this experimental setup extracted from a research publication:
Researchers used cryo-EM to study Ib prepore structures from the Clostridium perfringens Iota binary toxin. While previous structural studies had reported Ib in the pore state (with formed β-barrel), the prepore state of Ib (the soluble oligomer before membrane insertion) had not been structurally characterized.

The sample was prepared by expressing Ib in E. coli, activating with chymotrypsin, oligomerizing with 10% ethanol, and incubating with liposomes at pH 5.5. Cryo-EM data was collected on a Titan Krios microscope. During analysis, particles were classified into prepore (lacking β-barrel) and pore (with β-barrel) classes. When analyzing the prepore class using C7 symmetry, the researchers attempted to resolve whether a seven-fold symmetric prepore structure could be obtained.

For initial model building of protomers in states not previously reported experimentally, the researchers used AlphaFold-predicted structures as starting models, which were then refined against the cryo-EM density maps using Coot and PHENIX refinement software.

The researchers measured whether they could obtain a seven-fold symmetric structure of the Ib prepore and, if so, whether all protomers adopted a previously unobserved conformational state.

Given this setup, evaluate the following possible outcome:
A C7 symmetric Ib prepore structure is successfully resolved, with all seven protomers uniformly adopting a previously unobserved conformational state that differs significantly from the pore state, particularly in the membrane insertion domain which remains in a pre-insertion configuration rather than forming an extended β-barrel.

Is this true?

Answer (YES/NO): YES